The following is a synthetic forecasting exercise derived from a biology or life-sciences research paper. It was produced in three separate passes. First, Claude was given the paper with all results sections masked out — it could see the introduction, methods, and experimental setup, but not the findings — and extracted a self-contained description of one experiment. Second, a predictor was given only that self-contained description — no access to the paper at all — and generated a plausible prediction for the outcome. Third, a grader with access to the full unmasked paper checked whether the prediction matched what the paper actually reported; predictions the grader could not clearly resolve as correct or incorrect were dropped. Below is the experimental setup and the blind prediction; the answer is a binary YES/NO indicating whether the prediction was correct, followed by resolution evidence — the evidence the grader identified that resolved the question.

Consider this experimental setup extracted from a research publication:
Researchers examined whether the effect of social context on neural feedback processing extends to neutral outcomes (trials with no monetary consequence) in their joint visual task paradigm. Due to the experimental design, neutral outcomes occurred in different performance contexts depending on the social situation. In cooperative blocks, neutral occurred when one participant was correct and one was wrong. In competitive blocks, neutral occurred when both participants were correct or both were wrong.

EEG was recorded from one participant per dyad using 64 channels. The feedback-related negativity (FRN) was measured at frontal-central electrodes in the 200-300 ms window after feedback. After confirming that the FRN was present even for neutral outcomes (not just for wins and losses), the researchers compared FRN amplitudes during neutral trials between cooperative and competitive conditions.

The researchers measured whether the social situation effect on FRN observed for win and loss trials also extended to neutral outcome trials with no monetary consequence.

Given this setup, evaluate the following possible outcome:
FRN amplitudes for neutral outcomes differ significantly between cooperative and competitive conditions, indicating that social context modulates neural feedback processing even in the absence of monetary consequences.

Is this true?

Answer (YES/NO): YES